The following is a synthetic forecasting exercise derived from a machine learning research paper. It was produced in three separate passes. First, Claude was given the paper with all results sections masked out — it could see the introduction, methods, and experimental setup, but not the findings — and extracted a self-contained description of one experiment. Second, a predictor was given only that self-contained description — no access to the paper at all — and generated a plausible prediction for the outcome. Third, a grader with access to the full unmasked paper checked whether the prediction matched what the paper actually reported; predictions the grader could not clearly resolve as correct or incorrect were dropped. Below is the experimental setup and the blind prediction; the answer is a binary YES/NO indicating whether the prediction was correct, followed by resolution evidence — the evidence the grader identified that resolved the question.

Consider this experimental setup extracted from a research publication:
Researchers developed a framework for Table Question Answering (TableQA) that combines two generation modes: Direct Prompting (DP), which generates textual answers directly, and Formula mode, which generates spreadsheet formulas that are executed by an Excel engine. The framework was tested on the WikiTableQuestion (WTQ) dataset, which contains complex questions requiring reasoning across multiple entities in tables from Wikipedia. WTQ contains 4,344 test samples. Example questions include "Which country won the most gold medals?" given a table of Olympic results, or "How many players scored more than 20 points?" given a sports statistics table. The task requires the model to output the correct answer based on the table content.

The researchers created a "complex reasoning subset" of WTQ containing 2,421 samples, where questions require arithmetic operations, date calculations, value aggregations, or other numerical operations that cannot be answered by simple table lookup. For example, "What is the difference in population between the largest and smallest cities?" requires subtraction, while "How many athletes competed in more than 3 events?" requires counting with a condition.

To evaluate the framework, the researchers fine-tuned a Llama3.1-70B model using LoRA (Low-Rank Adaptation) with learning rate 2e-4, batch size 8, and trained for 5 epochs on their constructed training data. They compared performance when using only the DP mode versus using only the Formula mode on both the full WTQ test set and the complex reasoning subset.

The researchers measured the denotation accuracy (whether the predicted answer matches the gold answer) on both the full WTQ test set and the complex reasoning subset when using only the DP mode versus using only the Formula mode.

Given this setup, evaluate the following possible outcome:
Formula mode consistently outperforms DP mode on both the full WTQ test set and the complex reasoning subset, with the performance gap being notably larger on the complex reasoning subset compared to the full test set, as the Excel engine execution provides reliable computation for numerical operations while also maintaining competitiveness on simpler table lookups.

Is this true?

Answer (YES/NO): NO